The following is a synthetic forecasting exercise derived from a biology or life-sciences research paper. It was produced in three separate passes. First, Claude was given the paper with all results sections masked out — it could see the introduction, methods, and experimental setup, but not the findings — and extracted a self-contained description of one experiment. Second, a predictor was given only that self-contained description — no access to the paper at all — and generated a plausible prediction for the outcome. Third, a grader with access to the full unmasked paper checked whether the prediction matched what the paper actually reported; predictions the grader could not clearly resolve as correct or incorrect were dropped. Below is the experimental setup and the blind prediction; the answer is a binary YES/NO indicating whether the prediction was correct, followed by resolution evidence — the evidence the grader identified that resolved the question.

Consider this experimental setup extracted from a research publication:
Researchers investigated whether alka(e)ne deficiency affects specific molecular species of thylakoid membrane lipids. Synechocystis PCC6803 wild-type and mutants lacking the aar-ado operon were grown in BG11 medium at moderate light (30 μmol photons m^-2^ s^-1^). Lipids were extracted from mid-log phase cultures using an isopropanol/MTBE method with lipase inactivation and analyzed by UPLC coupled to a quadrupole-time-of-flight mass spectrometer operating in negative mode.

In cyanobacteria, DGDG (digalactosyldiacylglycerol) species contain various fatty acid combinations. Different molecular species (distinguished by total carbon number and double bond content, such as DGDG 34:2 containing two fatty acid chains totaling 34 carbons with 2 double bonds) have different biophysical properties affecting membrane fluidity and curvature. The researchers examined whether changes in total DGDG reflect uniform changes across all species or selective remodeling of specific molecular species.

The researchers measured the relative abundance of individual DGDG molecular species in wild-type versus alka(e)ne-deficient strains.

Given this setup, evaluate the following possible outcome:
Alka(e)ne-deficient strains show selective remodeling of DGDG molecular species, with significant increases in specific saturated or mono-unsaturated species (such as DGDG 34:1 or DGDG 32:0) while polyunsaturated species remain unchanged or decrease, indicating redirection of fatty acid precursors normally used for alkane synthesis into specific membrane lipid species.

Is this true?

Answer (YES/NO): NO